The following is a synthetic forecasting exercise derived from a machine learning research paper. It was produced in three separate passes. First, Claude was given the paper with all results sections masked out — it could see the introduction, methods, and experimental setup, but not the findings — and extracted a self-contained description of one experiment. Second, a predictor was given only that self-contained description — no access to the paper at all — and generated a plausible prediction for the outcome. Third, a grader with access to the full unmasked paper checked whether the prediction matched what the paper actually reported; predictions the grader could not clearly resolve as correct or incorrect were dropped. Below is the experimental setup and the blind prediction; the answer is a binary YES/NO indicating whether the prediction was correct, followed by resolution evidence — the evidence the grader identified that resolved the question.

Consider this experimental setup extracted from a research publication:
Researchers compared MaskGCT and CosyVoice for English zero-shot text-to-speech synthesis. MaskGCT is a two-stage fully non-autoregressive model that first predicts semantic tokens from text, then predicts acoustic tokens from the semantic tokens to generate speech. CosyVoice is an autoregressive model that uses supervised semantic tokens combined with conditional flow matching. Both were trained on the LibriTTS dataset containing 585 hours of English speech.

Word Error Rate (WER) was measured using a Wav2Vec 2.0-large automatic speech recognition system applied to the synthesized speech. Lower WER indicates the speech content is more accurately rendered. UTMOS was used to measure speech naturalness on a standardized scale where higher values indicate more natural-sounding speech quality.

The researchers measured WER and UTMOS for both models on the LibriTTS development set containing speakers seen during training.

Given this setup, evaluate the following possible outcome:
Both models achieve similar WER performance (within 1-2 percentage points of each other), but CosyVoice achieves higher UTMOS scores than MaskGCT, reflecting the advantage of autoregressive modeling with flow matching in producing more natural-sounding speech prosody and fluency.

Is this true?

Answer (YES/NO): NO